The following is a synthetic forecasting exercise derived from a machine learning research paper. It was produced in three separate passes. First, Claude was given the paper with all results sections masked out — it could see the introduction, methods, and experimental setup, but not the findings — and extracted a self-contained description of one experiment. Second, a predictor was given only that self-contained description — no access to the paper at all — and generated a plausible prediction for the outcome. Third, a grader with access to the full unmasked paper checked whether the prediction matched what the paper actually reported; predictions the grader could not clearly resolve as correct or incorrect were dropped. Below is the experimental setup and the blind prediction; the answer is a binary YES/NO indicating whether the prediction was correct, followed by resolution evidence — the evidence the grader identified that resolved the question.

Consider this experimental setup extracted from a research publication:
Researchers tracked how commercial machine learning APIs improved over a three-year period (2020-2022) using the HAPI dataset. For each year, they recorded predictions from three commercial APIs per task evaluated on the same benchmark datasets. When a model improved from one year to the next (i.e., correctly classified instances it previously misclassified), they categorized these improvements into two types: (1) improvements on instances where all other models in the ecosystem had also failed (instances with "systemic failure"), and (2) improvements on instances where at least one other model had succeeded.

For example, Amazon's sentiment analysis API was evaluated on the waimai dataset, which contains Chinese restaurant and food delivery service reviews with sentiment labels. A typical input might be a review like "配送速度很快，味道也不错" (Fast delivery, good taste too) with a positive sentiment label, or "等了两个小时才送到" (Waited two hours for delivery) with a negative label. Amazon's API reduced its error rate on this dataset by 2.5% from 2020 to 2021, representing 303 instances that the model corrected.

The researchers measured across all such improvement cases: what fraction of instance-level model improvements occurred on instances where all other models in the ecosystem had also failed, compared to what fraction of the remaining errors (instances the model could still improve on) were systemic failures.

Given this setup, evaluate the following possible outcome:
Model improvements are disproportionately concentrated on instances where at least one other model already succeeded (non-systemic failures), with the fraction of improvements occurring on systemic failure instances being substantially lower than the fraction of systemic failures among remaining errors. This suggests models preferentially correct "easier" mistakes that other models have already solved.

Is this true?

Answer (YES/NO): YES